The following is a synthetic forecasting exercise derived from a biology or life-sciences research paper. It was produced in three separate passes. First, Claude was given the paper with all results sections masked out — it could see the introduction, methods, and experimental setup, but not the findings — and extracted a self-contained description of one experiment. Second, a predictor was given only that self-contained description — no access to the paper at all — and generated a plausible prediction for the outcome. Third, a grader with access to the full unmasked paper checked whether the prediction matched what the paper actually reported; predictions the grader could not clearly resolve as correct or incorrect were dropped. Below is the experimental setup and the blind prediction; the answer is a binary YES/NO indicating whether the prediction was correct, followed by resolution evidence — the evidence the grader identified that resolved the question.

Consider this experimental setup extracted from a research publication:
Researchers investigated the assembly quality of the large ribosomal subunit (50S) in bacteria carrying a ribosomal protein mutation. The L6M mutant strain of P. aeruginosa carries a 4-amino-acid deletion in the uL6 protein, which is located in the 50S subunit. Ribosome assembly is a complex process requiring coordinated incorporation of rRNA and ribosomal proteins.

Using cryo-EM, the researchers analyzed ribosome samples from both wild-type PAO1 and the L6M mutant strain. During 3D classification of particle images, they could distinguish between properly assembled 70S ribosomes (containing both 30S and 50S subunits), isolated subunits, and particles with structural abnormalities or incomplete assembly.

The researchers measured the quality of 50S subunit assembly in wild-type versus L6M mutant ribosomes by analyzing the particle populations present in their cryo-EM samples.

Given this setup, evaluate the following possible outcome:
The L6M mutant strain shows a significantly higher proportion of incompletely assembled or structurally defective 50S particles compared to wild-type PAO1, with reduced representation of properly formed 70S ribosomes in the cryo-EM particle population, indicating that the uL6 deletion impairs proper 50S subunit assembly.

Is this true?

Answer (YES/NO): YES